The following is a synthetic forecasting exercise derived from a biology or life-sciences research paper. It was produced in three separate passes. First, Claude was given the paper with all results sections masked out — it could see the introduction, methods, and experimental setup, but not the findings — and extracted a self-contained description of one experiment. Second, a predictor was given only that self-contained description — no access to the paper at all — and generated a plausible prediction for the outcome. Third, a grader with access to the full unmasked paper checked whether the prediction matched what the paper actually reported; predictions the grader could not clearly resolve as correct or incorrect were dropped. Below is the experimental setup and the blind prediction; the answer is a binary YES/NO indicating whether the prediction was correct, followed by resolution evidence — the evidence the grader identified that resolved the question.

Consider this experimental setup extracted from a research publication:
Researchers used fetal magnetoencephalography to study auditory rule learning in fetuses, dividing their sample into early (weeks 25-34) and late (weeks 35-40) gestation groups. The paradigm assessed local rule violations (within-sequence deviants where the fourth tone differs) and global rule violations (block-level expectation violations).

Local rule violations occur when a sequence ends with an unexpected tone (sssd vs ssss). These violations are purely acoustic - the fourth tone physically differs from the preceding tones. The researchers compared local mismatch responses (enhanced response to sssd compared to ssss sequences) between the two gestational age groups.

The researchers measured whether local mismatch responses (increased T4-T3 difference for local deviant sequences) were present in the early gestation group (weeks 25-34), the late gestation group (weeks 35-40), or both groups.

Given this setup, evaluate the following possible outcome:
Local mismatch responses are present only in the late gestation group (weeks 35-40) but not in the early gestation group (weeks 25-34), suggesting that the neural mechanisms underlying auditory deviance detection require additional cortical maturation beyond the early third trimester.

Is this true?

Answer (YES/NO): NO